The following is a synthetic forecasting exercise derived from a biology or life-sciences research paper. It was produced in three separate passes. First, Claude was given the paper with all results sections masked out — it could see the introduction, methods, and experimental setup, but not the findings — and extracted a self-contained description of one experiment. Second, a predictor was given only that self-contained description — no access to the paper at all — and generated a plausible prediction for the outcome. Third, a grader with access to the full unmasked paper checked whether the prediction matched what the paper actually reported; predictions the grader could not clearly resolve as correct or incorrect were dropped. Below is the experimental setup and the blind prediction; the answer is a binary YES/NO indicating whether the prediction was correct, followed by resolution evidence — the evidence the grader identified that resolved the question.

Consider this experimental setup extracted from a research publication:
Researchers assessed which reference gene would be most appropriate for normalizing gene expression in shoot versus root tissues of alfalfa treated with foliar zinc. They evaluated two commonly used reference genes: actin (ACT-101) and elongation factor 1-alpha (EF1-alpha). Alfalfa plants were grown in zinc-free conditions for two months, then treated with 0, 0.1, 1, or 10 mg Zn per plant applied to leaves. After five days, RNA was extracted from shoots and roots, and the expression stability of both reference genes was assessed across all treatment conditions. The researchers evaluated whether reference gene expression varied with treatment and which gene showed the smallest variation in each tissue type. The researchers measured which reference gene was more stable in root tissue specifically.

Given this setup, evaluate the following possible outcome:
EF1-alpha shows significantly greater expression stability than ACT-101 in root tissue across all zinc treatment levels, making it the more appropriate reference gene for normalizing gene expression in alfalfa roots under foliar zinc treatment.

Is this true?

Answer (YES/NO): NO